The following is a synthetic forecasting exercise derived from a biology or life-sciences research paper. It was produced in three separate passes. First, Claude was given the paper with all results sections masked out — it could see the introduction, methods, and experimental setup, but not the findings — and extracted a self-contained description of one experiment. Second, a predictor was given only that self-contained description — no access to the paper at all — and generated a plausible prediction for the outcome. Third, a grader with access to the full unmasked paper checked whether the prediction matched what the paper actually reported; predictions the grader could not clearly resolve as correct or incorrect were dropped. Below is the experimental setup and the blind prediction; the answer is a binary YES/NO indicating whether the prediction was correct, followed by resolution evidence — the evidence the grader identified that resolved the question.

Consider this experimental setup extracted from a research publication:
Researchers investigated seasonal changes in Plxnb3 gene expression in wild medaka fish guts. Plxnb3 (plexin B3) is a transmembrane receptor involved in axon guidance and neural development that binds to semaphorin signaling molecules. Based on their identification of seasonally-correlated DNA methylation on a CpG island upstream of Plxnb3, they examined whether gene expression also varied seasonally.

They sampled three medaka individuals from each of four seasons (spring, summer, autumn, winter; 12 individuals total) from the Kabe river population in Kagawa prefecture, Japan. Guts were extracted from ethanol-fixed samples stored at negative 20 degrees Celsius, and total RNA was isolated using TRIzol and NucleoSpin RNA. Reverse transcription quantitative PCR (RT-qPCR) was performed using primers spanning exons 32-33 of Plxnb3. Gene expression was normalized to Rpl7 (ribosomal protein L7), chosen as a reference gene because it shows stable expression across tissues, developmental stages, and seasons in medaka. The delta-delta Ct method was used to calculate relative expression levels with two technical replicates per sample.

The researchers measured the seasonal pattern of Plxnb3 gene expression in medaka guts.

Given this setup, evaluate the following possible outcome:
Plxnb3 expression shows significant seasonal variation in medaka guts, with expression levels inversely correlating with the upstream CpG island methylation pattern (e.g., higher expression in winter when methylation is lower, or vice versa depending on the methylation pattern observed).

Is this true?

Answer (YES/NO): YES